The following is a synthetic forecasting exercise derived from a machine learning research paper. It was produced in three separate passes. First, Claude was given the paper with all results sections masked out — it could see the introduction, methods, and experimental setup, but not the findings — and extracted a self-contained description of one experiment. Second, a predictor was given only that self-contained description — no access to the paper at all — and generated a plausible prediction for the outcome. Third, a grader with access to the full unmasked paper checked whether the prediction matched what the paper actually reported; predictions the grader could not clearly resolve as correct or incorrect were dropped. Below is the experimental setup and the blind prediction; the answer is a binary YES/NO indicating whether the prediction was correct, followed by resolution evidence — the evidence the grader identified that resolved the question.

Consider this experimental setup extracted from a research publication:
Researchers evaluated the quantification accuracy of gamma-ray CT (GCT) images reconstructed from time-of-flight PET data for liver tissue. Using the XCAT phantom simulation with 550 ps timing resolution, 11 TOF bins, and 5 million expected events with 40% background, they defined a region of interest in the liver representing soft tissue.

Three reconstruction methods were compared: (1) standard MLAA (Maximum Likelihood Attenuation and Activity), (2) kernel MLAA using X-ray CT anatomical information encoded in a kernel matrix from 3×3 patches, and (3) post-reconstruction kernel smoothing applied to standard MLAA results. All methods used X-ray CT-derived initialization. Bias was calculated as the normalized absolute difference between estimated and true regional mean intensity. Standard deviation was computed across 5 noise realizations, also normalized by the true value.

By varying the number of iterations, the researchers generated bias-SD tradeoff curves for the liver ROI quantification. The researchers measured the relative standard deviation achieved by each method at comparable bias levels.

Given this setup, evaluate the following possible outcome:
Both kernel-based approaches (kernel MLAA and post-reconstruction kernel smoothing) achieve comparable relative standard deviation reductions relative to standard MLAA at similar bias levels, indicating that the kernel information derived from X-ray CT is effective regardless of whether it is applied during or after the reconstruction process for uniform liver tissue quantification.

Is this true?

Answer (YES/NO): NO